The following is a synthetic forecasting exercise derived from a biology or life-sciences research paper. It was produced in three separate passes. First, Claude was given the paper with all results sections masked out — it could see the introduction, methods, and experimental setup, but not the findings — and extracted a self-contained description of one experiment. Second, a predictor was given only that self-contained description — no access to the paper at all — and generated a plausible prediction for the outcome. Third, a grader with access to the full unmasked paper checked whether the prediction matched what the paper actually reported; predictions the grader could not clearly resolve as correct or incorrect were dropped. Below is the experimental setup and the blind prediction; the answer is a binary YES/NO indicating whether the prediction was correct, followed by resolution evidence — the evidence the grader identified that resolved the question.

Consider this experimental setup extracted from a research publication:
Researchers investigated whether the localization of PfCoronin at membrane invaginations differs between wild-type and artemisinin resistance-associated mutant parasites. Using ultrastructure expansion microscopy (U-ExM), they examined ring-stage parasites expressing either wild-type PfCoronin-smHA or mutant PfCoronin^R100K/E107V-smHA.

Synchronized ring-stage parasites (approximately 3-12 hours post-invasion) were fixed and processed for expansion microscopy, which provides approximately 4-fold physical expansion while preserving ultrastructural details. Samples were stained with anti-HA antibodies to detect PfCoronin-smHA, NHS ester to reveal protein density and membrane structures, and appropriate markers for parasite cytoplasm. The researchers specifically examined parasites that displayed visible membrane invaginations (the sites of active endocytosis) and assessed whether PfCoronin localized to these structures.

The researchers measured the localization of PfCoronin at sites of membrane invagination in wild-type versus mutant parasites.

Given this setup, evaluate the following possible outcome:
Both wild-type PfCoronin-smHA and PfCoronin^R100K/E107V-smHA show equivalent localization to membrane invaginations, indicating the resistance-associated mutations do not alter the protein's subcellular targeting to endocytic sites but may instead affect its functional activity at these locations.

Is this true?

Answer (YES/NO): NO